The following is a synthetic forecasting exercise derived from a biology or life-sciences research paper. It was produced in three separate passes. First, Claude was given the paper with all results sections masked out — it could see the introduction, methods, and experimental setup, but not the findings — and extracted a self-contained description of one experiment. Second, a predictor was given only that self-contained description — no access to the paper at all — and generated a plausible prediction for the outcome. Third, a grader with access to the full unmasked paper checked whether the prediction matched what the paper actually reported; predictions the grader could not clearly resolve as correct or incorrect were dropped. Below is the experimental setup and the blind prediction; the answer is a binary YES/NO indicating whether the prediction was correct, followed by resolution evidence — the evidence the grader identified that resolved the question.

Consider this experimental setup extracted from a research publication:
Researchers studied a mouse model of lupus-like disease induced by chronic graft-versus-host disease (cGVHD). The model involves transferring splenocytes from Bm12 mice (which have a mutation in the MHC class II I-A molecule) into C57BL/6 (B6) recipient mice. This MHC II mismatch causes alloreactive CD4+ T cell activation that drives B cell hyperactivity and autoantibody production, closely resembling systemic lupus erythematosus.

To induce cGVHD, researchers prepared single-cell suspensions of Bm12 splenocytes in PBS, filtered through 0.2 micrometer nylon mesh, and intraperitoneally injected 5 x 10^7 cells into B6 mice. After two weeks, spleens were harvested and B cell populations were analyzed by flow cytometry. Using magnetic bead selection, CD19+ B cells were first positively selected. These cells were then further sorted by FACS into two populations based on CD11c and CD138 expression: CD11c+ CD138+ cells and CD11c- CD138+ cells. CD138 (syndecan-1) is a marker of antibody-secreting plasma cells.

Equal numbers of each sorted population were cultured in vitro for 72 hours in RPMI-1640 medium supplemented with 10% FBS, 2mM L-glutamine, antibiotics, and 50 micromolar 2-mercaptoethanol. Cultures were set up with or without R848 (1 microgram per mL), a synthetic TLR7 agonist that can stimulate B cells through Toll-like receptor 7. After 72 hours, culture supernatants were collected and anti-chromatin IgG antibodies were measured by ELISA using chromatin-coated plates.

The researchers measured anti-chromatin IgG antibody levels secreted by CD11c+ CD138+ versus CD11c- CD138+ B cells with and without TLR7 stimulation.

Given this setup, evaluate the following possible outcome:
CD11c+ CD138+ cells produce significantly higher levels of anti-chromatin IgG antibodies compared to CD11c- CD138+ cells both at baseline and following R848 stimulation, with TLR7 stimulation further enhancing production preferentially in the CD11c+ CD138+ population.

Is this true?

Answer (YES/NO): NO